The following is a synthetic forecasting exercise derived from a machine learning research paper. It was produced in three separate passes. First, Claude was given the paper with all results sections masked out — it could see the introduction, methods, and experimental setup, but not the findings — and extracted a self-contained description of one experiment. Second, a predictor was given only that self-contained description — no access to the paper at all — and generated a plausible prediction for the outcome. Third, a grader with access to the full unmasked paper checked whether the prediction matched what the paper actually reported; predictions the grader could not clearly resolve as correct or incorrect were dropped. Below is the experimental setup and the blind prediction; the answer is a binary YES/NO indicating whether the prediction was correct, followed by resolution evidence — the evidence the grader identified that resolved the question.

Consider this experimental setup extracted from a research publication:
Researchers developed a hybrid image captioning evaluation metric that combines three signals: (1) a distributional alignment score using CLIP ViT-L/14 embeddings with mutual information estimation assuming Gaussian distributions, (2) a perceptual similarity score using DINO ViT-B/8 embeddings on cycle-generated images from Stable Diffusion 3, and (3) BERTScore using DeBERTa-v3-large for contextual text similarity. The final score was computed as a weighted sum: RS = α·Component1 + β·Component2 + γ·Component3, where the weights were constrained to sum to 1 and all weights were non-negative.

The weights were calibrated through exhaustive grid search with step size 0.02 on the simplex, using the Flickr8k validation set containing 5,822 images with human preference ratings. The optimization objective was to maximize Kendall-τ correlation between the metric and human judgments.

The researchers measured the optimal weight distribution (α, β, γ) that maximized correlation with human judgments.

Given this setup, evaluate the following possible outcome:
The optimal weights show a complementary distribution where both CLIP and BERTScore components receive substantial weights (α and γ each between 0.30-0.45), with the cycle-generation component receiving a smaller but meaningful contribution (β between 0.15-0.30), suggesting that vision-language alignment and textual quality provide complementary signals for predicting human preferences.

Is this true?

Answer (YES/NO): NO